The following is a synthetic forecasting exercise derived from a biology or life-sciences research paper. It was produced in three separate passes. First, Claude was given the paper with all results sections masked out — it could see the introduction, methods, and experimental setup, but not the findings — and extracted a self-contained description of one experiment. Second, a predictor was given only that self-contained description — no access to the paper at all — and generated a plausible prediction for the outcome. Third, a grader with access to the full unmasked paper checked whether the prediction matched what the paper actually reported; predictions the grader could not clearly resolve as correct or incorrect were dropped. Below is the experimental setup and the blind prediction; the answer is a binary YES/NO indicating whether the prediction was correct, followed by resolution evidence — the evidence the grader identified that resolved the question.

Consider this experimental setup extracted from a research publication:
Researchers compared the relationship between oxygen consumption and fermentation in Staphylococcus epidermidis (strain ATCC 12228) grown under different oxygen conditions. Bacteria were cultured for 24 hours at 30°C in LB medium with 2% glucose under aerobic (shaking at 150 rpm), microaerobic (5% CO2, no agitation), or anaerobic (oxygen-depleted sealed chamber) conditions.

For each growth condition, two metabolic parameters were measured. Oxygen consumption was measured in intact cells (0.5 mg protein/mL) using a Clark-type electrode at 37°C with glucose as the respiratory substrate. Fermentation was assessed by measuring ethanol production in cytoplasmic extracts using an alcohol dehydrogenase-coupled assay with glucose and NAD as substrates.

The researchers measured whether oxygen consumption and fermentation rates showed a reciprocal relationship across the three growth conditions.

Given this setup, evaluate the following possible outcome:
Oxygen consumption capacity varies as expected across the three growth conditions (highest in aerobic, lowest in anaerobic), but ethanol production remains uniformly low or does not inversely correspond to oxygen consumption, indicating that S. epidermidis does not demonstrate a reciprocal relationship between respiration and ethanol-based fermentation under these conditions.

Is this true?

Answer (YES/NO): NO